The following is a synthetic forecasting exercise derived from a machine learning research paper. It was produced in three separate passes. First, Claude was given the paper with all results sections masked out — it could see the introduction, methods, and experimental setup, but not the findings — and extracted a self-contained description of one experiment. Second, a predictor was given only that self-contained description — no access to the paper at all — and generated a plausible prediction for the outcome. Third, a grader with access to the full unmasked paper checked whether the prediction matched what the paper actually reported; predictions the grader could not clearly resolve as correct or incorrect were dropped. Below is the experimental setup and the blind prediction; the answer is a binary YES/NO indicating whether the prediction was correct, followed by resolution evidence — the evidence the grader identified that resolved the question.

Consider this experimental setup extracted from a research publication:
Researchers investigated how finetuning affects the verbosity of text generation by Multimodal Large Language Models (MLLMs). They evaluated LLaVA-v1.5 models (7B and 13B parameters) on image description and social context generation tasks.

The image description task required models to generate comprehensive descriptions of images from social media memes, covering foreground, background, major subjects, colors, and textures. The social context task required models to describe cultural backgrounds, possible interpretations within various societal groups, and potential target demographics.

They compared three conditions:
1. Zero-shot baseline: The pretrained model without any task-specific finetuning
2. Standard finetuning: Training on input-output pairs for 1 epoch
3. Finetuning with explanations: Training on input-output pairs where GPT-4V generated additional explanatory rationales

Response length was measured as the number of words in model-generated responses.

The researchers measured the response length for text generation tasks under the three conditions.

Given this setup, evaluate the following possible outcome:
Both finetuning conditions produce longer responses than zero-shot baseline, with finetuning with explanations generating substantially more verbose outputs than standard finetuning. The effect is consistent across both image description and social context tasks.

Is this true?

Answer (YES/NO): NO